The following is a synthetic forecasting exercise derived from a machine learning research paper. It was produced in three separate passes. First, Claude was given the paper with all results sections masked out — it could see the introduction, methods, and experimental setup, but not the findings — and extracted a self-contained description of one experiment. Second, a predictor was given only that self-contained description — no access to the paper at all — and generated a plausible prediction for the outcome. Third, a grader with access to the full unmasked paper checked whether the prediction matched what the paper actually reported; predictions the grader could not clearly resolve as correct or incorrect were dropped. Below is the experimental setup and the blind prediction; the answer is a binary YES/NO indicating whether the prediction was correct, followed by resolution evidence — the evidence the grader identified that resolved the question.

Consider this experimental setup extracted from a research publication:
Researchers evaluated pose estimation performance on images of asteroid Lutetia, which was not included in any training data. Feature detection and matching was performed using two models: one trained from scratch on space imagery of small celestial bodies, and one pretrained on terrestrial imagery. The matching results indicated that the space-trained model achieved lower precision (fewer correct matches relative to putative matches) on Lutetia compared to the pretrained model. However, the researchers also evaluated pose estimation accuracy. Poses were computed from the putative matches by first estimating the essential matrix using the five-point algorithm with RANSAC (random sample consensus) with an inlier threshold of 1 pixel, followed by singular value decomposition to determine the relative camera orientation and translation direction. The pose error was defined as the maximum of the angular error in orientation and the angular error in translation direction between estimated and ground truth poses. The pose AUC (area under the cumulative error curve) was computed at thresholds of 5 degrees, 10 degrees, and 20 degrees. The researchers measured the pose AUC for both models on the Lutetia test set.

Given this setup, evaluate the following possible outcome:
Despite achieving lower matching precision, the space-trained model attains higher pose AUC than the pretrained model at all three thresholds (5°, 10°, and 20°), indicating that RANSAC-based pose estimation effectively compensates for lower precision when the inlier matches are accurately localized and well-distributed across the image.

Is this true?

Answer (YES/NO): YES